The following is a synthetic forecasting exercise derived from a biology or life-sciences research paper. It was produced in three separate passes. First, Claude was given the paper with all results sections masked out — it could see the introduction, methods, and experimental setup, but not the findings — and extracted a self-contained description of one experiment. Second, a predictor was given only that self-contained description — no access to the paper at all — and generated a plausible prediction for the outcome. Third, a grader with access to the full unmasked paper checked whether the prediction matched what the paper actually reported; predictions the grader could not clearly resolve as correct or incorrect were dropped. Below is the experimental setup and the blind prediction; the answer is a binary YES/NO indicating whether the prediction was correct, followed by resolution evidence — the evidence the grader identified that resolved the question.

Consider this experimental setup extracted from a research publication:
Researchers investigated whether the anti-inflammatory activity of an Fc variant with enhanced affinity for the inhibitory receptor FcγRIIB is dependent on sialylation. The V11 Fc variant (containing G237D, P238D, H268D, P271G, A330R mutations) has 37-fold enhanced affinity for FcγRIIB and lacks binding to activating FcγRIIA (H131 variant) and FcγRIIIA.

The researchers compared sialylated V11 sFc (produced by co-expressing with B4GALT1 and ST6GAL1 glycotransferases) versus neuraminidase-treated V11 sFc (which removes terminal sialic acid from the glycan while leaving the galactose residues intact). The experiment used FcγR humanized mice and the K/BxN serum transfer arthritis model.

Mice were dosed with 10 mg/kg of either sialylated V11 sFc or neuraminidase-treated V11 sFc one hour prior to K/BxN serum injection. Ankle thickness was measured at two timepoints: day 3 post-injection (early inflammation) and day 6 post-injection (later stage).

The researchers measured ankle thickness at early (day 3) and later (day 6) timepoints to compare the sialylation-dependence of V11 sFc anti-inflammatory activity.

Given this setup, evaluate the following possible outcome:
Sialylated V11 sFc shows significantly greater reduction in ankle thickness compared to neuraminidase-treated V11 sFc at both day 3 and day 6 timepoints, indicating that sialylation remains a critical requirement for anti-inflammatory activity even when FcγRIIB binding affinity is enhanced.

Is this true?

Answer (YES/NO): NO